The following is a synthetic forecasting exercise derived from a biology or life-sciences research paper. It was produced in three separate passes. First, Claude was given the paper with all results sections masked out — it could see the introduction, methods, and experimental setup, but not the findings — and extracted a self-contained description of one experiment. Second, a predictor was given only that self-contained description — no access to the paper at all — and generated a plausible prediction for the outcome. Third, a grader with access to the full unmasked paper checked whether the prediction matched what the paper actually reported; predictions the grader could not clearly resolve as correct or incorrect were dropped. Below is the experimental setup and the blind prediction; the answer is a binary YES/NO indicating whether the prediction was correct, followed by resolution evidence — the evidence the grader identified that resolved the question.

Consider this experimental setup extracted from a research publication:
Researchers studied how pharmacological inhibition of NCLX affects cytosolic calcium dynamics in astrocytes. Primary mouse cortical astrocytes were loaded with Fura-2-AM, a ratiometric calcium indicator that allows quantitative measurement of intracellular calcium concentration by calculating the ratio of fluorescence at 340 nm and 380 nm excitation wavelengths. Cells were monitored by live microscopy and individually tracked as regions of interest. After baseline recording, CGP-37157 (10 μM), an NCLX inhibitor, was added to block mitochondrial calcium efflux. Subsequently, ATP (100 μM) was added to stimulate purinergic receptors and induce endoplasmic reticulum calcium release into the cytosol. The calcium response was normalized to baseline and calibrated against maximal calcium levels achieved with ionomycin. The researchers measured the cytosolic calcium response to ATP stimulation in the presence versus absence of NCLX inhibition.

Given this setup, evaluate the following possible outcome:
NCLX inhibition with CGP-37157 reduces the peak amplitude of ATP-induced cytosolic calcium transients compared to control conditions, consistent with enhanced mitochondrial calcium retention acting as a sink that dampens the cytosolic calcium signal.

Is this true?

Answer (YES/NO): NO